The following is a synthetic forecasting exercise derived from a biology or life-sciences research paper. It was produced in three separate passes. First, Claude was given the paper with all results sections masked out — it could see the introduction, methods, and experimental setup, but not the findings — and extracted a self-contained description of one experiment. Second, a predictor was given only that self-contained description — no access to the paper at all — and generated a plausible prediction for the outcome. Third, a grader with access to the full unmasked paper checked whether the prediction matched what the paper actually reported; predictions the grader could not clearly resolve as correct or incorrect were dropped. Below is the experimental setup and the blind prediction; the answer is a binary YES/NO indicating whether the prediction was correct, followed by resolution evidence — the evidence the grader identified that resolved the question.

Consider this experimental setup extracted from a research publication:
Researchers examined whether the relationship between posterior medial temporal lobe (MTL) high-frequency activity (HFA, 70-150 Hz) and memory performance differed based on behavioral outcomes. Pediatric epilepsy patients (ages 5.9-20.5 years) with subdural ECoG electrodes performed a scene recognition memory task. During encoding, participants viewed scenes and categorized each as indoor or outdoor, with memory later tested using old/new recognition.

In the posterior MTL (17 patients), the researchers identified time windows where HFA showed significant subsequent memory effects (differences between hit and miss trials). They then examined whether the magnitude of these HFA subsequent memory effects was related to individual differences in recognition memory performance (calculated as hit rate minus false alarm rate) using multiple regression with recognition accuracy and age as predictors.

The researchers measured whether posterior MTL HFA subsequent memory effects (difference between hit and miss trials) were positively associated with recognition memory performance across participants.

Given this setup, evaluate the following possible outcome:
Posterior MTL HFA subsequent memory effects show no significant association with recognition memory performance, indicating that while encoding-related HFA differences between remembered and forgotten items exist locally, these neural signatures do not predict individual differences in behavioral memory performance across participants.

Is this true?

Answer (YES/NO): NO